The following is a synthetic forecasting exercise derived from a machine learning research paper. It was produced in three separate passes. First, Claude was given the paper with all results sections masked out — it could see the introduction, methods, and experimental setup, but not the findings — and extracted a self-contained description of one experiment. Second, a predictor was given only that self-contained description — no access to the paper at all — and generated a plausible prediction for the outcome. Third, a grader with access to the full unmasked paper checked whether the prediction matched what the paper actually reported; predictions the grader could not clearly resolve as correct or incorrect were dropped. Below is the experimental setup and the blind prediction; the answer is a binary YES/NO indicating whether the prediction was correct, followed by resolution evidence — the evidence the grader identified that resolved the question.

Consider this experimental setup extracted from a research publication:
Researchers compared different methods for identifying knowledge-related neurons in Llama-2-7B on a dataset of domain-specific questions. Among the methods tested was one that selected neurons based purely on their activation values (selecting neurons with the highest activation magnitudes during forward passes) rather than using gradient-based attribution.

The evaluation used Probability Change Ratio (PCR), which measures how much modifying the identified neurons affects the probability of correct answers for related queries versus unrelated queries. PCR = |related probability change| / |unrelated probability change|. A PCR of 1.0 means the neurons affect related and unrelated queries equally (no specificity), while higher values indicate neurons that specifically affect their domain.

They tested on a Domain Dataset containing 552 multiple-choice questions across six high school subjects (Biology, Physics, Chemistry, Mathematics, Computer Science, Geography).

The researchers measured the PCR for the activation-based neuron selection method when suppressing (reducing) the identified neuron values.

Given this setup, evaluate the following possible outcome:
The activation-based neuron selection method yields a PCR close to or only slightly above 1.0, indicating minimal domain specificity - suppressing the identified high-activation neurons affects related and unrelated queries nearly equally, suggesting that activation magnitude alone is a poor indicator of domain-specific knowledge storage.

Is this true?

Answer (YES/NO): YES